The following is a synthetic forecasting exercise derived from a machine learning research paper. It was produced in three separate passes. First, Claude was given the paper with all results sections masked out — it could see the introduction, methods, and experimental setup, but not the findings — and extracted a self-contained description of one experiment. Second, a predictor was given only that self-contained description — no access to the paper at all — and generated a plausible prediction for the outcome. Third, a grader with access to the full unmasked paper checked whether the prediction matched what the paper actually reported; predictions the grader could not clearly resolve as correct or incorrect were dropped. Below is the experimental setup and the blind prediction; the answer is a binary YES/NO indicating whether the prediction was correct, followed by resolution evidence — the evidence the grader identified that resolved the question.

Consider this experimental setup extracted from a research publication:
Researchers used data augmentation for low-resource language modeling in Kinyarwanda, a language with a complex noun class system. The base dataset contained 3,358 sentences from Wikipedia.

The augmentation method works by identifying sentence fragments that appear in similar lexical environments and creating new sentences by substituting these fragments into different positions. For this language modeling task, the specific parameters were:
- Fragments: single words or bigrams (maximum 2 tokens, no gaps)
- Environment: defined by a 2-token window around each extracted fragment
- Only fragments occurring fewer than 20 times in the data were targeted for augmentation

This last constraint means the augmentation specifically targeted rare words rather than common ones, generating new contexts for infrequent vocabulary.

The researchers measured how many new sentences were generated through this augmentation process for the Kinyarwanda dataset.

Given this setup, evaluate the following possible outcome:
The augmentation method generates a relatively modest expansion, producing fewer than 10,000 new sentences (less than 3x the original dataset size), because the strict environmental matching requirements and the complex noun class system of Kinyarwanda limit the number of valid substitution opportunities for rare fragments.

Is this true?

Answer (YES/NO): YES